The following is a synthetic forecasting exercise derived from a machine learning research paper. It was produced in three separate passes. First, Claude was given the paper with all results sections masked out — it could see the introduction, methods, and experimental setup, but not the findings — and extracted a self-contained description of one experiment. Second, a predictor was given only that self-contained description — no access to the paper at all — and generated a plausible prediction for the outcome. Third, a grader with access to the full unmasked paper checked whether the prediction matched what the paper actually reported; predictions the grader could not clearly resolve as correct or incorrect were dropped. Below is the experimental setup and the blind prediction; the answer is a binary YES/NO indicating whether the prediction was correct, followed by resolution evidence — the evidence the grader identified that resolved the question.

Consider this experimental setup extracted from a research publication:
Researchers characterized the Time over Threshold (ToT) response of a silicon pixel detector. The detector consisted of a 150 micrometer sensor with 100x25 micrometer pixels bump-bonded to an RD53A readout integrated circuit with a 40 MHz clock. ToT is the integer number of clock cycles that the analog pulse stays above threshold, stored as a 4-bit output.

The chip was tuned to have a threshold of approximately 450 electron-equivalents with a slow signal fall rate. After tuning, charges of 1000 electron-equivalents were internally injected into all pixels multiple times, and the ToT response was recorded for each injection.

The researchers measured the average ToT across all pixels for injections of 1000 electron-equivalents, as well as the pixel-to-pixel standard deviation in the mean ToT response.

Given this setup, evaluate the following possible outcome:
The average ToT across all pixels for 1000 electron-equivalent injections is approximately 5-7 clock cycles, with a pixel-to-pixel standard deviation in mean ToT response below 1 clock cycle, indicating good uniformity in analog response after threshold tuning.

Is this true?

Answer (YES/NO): NO